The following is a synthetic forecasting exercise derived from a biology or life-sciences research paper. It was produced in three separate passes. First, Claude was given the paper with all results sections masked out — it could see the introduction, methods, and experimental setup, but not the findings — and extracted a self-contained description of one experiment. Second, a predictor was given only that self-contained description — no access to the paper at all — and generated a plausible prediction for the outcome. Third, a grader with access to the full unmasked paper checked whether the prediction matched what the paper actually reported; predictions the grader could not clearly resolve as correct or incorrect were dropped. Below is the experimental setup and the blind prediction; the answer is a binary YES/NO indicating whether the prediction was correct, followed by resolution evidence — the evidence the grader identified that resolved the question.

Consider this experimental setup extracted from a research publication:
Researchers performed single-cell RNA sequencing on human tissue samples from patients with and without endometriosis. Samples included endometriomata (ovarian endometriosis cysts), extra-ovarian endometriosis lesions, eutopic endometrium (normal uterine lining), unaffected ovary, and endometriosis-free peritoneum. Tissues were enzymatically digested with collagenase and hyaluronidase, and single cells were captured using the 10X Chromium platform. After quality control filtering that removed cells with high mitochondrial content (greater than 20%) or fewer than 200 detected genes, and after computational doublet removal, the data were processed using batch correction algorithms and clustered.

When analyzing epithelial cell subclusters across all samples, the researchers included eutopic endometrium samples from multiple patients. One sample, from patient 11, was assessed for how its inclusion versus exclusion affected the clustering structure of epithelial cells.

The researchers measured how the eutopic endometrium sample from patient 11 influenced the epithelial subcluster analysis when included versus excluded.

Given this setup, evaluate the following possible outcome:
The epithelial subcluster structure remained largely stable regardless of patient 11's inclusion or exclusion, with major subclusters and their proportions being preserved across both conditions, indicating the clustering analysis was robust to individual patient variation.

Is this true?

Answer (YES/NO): NO